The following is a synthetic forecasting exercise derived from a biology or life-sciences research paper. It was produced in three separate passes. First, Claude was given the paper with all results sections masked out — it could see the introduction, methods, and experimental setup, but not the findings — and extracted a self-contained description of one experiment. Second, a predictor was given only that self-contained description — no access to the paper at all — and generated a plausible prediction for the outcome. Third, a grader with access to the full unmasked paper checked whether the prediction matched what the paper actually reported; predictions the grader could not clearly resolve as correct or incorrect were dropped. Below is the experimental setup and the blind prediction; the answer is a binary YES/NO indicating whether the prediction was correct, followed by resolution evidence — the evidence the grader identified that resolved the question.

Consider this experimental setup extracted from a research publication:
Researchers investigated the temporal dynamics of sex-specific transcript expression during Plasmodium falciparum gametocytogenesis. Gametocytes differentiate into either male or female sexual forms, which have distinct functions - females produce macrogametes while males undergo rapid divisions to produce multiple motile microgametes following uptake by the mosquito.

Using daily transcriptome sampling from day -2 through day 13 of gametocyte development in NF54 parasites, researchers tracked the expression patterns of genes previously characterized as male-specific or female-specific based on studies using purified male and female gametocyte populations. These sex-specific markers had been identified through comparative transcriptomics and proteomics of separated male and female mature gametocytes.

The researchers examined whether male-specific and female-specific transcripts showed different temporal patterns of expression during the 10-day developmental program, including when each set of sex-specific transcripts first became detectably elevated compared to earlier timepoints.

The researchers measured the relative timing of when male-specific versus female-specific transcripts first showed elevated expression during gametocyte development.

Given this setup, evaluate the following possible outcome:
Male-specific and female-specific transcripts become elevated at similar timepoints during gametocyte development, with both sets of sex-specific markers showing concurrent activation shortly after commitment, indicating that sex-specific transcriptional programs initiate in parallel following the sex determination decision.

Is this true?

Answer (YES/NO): NO